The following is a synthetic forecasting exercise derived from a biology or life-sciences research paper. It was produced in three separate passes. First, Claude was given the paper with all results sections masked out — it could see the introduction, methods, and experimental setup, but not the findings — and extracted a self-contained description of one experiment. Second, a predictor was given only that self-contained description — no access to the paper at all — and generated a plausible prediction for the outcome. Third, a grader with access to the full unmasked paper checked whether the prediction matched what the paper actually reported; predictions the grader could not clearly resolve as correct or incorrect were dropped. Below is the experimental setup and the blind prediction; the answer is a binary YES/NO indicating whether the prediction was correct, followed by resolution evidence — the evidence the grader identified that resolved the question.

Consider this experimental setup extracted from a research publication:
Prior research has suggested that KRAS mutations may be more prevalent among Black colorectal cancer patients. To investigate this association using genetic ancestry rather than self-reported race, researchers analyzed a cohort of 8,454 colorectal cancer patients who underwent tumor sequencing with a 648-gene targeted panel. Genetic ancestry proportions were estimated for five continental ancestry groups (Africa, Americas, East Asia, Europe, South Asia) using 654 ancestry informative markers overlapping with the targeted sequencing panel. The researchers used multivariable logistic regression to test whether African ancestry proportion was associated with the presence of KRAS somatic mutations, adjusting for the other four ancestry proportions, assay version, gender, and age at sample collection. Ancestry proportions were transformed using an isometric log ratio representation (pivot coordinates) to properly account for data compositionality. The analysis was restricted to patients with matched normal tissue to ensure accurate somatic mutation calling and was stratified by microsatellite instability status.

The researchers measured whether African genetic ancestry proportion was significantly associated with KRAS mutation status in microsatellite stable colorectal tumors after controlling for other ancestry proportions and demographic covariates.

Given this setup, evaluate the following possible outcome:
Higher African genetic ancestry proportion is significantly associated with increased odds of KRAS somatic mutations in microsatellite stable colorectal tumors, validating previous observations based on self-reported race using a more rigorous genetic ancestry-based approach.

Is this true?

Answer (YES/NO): YES